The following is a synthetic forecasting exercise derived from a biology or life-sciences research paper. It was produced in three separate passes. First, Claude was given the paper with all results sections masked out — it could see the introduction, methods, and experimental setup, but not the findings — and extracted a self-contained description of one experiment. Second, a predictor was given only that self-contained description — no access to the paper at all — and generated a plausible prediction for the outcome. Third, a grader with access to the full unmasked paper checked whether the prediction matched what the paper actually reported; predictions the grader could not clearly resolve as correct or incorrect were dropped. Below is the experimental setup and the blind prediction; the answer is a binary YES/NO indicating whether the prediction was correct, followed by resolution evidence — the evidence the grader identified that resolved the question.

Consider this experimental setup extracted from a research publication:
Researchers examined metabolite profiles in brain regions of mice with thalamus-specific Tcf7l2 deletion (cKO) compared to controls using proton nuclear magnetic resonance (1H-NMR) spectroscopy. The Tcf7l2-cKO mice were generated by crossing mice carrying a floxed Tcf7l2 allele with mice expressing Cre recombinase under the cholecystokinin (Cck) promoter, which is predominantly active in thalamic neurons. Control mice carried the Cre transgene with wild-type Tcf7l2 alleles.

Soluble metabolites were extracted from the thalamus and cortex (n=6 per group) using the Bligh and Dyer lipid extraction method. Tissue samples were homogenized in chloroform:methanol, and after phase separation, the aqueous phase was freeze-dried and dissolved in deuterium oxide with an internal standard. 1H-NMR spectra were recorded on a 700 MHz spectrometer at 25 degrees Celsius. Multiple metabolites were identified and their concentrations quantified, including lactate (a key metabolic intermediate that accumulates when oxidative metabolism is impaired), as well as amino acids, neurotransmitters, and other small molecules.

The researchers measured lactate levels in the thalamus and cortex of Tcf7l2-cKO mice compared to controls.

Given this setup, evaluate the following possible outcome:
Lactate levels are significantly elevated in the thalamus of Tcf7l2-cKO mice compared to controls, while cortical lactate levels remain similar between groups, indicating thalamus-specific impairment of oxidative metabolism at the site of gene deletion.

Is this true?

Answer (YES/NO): NO